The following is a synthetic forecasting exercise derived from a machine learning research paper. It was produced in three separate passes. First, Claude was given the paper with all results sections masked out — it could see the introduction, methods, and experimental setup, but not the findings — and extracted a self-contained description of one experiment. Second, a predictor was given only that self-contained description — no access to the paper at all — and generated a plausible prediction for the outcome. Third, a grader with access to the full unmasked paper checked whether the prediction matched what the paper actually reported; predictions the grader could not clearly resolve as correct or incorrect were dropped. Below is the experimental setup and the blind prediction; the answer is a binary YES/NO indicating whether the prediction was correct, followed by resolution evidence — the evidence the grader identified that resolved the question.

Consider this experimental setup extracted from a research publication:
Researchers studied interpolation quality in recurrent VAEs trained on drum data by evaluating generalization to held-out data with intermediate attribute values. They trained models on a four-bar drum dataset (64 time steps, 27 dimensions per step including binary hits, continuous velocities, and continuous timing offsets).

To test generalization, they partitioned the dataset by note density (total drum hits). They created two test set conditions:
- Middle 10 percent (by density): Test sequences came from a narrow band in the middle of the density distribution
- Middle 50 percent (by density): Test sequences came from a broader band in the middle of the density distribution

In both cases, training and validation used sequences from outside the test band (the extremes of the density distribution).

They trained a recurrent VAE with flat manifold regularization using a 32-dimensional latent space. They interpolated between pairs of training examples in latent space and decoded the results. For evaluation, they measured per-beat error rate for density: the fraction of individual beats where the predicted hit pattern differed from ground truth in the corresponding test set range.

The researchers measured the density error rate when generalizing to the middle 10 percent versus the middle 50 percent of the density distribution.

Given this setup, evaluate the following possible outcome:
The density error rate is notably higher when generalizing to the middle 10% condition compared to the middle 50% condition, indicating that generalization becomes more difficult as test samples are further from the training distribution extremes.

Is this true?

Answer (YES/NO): NO